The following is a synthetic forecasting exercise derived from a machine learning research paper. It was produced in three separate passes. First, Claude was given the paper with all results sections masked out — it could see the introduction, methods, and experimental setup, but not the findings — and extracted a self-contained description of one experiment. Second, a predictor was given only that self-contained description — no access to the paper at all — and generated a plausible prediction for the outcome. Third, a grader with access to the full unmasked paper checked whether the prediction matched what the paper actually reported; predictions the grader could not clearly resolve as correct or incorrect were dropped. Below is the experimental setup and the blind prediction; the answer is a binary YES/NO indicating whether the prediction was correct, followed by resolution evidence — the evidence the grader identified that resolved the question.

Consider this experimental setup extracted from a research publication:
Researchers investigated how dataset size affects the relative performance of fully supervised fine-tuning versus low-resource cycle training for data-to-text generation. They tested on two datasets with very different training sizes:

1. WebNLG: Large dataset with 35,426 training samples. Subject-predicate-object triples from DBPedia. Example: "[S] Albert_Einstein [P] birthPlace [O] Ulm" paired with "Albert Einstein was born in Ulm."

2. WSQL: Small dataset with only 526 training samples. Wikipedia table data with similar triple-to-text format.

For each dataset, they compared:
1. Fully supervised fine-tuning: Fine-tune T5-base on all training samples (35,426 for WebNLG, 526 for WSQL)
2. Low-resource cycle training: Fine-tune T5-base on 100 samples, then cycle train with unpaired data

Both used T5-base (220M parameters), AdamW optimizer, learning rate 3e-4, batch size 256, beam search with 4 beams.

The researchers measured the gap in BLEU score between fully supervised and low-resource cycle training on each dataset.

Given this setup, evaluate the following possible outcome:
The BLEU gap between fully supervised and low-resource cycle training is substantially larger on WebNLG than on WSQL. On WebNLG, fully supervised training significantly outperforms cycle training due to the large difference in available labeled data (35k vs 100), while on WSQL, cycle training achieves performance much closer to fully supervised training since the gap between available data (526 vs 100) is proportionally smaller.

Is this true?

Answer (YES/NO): NO